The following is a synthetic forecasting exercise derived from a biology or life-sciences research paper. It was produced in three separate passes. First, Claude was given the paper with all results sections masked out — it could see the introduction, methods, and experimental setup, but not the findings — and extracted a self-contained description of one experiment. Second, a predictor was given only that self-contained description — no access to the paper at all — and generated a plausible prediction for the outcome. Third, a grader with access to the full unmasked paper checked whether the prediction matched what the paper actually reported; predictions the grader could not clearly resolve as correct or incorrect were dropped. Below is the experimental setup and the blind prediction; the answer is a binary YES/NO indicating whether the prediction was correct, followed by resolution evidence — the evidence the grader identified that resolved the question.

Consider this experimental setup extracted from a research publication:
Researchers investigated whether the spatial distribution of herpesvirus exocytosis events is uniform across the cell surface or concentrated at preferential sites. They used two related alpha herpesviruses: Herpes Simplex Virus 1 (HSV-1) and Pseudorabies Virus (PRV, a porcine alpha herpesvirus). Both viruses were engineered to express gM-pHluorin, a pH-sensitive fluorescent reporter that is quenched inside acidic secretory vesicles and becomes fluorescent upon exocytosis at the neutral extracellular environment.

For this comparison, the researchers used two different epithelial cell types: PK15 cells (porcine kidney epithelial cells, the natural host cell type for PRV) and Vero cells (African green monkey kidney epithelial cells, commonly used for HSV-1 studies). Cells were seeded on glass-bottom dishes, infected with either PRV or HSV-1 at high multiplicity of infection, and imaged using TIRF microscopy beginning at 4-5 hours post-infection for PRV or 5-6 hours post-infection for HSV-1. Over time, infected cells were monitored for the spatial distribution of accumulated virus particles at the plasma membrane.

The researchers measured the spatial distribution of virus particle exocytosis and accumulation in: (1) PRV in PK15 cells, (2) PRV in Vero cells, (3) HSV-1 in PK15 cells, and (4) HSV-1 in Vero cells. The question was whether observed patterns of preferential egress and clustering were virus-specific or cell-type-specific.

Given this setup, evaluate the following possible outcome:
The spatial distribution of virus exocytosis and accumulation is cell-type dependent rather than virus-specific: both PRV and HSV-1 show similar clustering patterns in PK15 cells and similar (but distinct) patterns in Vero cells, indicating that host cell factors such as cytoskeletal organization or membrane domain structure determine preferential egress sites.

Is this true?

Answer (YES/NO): YES